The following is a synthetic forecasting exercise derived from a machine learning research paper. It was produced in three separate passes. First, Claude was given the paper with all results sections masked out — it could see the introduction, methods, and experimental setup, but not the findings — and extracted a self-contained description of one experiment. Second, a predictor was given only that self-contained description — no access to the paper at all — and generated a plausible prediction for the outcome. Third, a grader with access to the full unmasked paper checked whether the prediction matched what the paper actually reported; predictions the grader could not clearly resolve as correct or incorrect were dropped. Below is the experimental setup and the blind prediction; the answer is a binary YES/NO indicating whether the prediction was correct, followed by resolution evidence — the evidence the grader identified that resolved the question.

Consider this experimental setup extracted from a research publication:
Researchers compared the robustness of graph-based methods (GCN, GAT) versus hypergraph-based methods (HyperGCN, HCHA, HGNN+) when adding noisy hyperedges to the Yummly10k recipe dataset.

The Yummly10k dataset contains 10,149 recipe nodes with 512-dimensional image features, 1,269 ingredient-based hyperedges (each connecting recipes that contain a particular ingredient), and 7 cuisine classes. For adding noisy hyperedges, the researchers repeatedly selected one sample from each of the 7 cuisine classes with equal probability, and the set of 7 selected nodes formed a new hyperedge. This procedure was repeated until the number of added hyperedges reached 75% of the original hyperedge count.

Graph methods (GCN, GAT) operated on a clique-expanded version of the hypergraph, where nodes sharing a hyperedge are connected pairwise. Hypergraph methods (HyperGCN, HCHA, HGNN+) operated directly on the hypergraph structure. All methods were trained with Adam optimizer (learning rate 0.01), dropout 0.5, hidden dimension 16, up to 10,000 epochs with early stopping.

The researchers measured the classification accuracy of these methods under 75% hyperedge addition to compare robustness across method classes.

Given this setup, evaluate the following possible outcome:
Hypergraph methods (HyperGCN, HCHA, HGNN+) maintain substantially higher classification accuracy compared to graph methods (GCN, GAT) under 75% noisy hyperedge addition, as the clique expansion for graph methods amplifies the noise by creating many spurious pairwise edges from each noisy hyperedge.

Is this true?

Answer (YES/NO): NO